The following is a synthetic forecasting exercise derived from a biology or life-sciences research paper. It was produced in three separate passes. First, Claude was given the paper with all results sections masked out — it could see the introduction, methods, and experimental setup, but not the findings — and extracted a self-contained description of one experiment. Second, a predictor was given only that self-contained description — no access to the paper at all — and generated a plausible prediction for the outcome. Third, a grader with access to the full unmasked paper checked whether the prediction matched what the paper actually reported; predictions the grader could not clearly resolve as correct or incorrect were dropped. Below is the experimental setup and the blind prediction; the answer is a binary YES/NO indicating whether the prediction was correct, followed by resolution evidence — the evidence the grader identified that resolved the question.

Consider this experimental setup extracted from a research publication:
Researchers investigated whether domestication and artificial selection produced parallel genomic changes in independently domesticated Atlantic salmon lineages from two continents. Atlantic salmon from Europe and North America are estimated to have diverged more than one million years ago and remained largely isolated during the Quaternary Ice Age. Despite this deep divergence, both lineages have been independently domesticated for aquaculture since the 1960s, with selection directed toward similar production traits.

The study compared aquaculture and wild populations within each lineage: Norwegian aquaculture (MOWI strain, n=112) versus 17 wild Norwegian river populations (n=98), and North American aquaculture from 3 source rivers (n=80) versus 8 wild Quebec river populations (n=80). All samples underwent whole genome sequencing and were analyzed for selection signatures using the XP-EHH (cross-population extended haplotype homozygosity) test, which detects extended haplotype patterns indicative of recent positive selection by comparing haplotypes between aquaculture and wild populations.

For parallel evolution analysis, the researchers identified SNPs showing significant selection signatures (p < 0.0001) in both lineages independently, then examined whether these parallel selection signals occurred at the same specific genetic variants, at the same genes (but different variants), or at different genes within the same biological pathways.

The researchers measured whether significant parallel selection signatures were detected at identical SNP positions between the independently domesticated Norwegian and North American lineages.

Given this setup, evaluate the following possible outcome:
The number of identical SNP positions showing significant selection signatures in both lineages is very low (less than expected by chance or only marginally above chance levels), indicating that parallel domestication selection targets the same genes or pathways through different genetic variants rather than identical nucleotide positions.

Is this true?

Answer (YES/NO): NO